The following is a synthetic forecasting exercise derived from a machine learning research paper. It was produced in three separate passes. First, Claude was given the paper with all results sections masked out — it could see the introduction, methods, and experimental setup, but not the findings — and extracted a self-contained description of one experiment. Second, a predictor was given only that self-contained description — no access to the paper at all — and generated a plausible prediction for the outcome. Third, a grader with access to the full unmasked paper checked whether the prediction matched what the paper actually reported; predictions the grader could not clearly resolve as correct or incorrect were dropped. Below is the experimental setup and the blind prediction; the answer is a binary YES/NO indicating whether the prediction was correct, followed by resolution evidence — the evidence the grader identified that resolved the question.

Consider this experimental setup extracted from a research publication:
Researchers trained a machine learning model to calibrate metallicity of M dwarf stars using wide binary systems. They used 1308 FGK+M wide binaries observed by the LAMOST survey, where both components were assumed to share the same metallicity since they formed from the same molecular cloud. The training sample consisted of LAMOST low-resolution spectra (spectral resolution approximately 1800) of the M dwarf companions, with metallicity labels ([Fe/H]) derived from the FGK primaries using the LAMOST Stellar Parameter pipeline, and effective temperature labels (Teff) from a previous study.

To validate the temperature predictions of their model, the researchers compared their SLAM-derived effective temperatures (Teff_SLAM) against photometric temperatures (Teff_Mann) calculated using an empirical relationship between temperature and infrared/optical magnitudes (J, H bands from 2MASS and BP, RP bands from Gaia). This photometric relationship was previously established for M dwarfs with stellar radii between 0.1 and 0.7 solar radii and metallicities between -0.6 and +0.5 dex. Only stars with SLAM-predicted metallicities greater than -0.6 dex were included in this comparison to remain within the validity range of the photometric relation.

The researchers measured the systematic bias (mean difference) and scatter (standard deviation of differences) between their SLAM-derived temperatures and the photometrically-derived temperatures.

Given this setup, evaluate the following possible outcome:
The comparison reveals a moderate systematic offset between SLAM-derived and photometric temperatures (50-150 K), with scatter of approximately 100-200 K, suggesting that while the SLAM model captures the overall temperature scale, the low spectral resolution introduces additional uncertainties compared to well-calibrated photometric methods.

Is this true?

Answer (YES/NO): NO